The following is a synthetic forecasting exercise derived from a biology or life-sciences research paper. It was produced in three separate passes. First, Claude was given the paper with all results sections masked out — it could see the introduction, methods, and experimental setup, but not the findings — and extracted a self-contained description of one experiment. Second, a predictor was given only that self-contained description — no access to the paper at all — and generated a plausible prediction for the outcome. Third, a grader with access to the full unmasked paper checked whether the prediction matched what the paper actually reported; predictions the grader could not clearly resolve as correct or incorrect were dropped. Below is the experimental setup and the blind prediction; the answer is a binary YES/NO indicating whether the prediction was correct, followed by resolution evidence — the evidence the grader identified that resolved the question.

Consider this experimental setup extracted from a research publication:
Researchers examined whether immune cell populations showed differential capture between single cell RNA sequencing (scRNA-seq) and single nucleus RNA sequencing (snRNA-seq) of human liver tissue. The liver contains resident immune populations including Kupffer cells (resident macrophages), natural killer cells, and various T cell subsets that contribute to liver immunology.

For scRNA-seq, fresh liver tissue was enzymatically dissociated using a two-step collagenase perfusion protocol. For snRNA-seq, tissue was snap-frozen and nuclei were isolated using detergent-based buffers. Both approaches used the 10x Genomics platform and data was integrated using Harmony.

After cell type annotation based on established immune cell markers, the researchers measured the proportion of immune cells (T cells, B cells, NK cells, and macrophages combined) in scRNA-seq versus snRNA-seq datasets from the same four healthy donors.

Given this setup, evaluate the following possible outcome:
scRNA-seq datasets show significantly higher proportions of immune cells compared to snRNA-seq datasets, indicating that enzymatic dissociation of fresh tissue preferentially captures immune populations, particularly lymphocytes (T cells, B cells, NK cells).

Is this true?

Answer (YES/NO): YES